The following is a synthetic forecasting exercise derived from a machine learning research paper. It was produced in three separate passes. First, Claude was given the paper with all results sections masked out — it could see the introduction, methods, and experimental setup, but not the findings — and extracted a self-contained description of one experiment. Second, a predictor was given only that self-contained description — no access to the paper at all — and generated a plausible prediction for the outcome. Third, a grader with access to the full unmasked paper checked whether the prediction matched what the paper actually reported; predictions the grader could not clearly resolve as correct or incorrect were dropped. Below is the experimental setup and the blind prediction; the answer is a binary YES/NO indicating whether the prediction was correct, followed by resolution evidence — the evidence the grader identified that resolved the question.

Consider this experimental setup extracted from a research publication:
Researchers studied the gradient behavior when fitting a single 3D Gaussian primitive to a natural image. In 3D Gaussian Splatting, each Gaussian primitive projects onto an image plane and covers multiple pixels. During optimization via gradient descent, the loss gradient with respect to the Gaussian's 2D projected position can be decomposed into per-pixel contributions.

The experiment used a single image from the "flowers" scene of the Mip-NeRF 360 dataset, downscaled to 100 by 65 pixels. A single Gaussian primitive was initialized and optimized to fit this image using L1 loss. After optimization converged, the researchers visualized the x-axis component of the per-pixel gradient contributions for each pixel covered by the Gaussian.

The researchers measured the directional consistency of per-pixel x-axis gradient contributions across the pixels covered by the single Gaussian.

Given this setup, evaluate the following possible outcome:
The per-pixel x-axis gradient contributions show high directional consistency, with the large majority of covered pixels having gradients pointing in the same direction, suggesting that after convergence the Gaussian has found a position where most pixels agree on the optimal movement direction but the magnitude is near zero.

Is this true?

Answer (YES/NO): NO